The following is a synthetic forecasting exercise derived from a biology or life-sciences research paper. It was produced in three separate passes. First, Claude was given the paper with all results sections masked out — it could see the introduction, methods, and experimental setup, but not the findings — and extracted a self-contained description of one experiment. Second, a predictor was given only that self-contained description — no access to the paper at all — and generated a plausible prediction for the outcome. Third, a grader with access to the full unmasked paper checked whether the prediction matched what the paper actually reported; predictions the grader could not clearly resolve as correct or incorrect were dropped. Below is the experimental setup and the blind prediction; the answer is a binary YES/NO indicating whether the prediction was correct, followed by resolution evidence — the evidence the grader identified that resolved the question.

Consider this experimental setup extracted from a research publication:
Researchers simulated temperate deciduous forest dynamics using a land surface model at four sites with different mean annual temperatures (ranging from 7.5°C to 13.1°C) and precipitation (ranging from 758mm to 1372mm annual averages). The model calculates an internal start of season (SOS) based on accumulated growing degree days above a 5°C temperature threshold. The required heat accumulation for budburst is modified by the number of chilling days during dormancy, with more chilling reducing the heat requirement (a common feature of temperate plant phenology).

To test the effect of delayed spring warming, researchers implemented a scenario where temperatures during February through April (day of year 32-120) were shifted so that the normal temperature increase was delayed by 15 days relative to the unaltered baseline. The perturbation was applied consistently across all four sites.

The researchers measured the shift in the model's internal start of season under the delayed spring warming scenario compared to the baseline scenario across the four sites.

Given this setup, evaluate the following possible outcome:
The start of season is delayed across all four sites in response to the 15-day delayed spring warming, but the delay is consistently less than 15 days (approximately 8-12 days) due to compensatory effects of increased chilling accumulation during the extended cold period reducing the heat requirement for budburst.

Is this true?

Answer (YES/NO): NO